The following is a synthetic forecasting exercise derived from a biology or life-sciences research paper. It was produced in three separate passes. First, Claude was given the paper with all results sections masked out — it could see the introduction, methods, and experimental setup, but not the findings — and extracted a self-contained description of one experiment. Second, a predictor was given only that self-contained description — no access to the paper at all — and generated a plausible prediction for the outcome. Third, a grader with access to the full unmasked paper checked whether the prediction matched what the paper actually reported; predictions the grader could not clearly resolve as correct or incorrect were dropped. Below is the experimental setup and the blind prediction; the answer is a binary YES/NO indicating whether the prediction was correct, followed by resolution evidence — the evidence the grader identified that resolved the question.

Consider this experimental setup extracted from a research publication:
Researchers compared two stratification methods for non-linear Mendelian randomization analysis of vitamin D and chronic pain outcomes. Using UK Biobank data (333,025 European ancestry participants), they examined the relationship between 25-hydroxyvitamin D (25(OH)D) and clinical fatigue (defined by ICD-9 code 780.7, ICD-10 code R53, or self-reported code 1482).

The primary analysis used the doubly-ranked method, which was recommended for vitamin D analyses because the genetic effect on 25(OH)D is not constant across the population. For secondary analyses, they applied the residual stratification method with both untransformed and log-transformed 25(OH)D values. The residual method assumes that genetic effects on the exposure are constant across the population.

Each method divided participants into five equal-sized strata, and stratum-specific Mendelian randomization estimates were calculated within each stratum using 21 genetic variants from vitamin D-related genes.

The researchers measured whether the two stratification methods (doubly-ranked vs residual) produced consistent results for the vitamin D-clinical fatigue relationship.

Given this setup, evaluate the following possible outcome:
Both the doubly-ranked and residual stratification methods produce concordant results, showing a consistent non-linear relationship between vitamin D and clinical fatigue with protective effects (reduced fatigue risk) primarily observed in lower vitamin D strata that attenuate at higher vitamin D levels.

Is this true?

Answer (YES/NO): NO